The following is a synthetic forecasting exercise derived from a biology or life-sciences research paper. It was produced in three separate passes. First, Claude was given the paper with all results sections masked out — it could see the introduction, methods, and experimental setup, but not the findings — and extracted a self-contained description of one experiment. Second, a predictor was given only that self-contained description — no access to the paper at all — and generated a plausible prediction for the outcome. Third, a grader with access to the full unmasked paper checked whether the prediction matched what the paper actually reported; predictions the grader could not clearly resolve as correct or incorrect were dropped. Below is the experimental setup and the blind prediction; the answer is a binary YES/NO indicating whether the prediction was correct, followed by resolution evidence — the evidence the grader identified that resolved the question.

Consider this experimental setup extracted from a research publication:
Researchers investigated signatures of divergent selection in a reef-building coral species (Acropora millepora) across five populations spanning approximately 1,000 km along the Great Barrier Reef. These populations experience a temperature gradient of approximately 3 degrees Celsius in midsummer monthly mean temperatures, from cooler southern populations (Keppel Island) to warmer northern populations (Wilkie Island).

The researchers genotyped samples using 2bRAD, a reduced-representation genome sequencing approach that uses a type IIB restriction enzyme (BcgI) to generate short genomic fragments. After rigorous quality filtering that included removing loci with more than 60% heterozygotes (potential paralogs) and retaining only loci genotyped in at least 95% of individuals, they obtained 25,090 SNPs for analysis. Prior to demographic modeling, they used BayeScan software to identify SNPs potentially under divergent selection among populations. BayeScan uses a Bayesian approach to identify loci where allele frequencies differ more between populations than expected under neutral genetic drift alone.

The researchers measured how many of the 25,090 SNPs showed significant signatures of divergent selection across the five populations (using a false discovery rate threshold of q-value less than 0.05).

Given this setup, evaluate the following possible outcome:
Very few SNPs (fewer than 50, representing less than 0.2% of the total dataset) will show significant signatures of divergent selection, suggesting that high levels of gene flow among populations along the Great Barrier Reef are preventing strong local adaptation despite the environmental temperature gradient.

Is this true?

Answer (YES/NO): YES